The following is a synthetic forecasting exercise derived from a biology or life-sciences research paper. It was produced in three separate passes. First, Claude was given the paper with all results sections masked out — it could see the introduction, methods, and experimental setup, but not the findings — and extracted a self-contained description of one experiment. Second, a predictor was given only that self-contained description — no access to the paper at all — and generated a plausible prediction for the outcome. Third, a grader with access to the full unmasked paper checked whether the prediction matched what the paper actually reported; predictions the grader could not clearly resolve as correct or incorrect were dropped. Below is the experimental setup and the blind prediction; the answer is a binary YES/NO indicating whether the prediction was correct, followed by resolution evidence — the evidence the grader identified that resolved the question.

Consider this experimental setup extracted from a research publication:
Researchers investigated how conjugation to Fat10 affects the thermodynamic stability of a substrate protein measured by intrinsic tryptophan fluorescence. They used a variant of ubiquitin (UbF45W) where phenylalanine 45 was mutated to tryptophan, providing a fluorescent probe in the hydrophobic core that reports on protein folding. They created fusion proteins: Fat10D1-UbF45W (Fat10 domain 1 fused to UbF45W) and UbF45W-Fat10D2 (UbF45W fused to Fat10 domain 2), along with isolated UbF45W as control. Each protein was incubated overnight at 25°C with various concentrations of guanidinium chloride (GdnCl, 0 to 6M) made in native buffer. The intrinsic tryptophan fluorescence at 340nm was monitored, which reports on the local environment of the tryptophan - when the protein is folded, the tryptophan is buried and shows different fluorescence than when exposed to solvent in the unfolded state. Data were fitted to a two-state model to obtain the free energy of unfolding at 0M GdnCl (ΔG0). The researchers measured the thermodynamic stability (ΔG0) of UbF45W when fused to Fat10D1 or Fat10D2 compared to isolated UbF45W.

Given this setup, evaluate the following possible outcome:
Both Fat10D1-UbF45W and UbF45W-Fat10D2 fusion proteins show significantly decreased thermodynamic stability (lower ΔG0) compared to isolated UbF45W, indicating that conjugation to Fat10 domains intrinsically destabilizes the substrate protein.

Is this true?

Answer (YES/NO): YES